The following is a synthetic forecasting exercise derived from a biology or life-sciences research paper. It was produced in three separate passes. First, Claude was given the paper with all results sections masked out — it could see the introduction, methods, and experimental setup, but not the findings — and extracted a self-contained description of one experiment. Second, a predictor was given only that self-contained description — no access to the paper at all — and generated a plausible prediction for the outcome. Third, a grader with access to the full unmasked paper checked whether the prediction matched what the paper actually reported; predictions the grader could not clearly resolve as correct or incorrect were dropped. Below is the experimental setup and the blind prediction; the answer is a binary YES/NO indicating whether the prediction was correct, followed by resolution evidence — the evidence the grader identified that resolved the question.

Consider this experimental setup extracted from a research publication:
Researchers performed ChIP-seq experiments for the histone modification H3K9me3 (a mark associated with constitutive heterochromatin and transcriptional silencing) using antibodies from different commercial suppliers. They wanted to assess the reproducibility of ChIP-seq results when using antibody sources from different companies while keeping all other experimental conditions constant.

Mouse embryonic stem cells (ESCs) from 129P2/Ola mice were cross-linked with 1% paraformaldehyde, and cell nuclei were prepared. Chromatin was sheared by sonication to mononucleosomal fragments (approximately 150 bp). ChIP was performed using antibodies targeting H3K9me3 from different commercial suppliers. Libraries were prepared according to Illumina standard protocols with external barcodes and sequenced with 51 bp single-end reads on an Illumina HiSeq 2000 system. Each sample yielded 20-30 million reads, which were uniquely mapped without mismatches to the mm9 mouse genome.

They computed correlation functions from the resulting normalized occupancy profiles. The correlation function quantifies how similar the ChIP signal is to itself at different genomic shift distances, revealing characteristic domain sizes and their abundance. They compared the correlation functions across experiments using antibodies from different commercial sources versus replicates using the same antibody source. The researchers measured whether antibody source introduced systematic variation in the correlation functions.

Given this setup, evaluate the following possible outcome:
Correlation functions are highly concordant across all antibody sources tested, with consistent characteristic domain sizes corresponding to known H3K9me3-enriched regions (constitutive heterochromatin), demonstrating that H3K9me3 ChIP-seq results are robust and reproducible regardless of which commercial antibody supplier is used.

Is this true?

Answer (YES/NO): NO